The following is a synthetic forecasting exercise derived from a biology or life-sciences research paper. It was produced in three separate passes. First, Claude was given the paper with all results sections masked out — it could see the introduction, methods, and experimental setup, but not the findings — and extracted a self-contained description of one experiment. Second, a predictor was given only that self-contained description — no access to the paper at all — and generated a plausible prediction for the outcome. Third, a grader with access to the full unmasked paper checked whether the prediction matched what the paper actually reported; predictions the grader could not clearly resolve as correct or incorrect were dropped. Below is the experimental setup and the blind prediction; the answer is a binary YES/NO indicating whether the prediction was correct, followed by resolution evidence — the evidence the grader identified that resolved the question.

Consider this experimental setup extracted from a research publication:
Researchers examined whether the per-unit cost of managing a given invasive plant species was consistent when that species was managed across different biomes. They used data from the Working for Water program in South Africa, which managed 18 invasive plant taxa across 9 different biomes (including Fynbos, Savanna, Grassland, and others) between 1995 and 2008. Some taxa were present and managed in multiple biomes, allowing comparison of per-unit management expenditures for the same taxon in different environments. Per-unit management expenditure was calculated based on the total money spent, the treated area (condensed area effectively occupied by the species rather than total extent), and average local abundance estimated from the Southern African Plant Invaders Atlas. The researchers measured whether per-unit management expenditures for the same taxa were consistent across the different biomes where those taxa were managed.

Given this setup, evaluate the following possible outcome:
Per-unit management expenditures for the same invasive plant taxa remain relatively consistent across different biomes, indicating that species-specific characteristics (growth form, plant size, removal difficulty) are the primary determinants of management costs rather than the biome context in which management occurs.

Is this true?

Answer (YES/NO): NO